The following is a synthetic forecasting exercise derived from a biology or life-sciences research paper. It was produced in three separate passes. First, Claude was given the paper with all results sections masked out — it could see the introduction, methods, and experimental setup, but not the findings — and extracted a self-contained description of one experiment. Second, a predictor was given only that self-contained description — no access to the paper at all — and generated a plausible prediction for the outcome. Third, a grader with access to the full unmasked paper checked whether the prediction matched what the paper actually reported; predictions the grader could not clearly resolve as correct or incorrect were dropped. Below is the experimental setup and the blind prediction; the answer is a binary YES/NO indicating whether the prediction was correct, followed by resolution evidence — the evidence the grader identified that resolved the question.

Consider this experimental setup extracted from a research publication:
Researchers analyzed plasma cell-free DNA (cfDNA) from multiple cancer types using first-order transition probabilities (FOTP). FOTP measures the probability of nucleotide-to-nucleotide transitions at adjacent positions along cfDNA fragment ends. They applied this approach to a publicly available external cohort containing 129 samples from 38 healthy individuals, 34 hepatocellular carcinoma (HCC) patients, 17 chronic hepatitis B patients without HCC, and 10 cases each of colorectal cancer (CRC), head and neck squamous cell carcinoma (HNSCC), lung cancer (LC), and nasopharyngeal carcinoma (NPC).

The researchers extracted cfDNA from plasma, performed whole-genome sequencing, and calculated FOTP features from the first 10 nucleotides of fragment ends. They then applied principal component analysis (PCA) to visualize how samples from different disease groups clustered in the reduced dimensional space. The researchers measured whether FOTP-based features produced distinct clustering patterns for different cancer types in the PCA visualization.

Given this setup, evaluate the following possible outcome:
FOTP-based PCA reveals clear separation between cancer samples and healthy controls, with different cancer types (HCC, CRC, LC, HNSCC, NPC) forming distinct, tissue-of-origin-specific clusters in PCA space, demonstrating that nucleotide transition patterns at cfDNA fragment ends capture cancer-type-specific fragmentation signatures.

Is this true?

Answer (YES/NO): NO